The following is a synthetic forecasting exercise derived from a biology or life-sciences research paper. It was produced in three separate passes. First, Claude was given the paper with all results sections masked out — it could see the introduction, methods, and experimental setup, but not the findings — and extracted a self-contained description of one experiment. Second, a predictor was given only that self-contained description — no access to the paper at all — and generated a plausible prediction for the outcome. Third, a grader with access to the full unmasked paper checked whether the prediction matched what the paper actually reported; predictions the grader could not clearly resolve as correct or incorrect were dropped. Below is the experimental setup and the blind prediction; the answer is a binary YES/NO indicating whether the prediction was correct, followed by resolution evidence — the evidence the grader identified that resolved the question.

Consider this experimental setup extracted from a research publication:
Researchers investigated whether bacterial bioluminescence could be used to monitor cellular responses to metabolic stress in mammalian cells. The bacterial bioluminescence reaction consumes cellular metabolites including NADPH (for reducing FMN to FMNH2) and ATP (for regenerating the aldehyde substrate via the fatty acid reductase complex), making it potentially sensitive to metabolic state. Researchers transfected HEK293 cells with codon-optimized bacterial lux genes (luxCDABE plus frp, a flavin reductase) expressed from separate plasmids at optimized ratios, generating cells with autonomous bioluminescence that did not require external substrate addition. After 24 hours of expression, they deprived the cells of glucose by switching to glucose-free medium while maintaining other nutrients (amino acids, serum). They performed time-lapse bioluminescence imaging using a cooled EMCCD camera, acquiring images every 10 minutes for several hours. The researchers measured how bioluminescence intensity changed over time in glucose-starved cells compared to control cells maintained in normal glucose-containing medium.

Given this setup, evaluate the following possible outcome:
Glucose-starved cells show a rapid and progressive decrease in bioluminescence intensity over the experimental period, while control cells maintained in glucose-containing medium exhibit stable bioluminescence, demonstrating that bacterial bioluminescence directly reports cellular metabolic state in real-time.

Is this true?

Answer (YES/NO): YES